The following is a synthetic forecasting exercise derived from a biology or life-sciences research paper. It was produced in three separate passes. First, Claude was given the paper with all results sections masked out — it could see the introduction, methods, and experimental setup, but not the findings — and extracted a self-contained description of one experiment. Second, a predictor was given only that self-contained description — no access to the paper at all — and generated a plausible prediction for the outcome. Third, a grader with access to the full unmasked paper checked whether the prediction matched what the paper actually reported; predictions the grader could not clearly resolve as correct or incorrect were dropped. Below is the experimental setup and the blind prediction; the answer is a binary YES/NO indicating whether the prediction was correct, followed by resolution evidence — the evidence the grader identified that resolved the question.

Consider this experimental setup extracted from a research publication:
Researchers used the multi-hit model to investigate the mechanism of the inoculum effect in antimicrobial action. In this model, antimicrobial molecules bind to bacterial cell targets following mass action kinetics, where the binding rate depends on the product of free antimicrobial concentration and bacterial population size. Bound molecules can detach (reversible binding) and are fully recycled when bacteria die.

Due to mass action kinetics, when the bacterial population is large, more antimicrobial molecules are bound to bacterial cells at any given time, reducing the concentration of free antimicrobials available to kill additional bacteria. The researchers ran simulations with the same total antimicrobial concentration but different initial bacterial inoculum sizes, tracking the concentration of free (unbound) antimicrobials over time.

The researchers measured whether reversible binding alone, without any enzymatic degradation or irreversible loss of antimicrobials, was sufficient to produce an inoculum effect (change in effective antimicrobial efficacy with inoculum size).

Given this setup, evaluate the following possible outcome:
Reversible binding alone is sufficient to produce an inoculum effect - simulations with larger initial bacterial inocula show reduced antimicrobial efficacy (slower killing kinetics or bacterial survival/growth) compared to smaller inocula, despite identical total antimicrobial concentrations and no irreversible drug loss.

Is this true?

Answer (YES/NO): YES